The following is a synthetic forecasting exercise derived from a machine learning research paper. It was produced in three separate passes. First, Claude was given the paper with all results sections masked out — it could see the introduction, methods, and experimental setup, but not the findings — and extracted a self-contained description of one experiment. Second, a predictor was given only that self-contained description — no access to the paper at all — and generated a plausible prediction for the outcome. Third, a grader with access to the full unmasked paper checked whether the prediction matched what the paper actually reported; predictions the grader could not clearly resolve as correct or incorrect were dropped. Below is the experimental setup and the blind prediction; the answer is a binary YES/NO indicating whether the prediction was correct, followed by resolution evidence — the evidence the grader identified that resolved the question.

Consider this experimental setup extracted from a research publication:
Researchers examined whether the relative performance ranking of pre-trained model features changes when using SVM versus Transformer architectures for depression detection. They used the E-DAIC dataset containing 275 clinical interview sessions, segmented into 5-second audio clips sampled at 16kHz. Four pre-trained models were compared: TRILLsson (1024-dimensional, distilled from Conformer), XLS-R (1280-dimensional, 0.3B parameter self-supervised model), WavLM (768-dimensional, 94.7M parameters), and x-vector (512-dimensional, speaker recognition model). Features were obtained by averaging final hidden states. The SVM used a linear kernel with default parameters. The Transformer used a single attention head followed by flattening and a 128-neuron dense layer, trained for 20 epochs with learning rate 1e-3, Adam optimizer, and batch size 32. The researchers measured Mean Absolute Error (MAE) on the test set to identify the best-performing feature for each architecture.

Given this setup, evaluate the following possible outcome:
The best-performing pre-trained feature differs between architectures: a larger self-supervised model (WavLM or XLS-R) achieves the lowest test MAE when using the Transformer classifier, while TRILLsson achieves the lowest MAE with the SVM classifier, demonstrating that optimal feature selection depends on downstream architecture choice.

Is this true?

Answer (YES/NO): NO